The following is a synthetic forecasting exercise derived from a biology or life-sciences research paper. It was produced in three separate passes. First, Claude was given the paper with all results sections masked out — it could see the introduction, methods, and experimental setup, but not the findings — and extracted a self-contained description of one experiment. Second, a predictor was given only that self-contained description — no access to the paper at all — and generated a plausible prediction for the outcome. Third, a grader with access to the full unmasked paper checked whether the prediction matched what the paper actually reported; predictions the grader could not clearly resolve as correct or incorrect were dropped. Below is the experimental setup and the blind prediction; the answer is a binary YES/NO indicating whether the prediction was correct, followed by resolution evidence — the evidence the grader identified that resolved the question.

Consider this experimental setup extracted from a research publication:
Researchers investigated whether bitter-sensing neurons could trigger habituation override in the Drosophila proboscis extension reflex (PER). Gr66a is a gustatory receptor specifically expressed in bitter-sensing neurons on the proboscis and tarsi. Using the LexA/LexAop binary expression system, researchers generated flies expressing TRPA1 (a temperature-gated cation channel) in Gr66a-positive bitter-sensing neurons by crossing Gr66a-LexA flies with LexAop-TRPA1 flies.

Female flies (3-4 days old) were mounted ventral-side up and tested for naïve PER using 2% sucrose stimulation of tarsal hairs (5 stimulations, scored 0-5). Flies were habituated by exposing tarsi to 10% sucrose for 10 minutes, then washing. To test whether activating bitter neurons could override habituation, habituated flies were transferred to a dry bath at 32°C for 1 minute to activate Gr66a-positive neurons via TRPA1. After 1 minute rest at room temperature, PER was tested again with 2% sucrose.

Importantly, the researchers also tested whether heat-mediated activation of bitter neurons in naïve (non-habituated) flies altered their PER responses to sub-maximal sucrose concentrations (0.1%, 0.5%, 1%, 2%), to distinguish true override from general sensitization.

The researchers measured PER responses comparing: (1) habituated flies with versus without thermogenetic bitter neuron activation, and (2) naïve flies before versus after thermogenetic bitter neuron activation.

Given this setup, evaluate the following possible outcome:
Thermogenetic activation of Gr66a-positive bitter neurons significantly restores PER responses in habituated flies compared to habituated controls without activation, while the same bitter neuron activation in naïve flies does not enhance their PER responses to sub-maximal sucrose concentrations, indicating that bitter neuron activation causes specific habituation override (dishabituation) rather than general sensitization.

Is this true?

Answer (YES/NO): YES